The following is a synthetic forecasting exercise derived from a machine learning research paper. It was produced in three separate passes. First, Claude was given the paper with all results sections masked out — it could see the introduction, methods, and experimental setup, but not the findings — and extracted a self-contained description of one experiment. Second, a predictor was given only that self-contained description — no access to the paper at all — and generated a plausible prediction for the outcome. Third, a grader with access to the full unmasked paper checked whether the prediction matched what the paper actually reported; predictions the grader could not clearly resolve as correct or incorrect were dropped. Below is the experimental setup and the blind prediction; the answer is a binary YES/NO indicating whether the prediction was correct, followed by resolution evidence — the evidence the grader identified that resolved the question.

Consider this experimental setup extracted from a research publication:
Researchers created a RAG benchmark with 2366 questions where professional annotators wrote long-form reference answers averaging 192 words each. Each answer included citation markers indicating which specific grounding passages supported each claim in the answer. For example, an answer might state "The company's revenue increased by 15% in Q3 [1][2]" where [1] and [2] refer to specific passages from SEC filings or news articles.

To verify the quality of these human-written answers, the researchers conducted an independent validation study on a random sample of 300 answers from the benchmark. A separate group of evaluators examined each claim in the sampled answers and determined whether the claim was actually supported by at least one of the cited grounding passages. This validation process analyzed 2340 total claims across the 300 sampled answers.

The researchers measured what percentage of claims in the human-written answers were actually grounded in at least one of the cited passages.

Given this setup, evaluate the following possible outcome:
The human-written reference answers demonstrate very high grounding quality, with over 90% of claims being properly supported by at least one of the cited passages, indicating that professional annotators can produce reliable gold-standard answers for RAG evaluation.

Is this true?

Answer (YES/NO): YES